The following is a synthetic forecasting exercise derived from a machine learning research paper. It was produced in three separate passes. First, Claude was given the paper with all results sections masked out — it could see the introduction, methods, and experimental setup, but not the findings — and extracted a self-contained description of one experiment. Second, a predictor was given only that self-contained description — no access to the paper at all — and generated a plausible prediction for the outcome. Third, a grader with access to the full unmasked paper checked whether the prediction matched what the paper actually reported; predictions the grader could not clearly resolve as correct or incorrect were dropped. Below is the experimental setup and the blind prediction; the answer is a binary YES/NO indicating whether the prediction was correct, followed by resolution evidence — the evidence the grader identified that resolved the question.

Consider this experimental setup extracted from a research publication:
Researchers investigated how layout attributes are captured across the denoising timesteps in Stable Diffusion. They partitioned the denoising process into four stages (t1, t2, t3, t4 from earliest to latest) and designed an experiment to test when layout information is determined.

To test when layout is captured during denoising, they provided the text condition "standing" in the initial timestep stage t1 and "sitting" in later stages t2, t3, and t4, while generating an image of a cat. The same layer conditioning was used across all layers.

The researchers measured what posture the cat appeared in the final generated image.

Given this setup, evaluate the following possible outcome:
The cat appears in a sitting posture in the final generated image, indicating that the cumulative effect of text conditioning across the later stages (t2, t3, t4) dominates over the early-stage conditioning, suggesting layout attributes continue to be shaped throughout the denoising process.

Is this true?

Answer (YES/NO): NO